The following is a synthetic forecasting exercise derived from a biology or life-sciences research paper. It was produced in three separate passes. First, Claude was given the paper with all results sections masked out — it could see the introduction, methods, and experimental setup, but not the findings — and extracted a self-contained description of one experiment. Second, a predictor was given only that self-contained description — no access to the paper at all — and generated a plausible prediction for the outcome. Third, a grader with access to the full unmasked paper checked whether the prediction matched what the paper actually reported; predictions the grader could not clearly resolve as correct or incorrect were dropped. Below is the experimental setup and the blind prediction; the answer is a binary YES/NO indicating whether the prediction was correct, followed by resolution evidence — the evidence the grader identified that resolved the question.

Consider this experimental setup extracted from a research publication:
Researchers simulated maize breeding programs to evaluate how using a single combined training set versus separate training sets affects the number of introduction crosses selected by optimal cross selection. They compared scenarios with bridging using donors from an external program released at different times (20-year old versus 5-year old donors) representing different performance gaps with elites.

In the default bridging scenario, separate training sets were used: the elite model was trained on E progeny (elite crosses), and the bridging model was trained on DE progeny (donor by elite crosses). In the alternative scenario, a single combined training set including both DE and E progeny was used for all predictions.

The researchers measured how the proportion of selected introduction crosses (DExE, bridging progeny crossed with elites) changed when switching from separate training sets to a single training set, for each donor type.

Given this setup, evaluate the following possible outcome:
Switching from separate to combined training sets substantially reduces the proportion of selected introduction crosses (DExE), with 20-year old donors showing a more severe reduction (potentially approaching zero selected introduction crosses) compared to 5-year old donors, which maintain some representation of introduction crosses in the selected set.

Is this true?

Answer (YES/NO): NO